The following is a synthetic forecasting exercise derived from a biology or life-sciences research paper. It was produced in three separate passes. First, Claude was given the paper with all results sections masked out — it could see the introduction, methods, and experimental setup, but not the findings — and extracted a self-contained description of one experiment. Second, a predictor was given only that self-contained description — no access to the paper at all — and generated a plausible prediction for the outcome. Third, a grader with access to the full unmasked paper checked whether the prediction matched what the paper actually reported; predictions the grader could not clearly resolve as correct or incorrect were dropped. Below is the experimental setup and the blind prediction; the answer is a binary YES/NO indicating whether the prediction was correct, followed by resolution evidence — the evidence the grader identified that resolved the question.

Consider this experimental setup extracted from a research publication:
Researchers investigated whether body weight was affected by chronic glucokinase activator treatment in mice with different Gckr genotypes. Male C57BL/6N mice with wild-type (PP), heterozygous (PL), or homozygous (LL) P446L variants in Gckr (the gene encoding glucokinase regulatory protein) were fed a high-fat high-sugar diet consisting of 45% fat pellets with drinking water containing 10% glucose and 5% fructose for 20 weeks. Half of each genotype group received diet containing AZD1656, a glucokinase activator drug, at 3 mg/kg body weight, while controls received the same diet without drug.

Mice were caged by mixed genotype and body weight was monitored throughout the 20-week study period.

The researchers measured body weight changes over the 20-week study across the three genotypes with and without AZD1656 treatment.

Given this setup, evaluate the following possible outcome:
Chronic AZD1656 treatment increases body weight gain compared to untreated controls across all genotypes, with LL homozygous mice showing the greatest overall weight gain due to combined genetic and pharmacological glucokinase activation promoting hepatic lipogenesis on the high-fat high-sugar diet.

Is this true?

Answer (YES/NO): NO